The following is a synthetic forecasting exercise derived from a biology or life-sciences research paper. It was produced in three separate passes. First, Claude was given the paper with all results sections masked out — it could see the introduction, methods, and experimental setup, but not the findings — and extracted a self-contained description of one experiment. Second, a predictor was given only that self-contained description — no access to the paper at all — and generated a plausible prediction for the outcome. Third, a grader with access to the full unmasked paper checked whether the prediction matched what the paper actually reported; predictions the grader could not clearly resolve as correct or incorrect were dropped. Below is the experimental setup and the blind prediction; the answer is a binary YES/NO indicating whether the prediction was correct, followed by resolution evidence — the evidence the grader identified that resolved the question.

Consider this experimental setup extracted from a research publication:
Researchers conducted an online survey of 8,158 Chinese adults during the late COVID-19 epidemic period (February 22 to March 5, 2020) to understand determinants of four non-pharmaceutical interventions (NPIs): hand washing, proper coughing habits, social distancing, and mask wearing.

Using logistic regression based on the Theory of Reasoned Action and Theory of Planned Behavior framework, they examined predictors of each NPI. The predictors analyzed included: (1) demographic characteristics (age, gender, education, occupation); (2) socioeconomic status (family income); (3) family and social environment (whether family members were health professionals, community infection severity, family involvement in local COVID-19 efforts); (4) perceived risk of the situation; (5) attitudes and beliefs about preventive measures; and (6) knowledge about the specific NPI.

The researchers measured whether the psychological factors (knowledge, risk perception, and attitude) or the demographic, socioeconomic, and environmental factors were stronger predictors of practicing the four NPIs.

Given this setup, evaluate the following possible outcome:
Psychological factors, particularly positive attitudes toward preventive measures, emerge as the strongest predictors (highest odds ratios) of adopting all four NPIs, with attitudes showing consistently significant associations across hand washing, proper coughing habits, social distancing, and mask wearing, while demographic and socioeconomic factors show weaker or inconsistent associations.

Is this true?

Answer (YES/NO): NO